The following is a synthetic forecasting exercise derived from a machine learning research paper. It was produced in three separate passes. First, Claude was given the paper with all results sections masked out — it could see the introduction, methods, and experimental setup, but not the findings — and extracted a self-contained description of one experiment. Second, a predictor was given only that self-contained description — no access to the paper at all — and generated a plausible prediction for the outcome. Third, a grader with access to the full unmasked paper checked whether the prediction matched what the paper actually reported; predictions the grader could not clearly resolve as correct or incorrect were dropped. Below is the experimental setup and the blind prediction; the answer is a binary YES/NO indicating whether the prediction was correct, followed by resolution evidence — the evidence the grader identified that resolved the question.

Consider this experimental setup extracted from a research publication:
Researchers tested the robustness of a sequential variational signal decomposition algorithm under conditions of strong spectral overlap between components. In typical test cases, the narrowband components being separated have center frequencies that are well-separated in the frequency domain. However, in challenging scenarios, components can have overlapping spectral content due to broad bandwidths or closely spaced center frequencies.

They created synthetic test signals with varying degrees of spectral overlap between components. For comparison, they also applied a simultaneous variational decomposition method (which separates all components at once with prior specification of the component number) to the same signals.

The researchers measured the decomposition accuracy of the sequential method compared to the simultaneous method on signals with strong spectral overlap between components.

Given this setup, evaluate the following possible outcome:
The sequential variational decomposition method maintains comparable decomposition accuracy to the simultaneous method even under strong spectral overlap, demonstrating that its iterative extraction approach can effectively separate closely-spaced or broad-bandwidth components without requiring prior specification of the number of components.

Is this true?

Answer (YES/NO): NO